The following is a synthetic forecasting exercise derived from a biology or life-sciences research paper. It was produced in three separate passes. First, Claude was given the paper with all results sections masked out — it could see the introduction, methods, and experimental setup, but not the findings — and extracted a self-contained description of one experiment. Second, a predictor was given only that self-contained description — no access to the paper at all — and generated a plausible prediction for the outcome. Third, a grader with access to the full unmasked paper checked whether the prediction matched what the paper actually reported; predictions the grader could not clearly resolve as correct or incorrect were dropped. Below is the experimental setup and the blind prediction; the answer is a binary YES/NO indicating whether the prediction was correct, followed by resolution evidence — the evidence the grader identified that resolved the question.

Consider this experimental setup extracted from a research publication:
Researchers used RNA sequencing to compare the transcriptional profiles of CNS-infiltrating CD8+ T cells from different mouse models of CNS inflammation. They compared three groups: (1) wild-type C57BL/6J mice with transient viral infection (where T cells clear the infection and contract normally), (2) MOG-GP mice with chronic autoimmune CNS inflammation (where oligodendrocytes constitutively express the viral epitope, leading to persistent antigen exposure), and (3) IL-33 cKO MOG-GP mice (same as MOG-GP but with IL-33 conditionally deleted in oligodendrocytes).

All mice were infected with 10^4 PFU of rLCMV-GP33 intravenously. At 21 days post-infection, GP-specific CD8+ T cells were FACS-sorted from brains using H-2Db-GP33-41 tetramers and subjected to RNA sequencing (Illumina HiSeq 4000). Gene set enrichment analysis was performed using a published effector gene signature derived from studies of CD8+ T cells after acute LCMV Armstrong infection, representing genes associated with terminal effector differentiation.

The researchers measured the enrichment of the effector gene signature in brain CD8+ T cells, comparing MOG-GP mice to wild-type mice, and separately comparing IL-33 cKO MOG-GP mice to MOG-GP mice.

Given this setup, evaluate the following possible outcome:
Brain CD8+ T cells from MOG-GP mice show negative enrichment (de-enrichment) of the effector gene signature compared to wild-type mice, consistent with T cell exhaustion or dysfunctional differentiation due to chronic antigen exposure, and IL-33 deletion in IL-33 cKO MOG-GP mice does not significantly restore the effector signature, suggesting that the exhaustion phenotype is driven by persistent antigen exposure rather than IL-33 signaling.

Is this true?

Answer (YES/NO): NO